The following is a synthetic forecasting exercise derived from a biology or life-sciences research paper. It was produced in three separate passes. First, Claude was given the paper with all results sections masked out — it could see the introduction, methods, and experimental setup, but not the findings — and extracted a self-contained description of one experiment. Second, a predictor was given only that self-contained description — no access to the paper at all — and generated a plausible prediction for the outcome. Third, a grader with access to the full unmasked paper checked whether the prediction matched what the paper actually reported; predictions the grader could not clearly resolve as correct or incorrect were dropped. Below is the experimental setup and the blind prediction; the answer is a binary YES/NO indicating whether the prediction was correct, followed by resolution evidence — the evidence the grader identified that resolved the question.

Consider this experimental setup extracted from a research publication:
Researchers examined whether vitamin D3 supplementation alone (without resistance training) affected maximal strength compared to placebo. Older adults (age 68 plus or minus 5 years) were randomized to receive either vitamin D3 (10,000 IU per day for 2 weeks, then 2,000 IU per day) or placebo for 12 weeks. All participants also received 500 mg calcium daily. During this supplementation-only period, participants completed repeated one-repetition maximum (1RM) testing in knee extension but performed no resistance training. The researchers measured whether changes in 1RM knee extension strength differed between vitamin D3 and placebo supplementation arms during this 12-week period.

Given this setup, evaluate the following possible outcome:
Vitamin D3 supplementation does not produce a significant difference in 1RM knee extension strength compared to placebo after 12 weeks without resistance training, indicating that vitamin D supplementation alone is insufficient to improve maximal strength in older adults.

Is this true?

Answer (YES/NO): NO